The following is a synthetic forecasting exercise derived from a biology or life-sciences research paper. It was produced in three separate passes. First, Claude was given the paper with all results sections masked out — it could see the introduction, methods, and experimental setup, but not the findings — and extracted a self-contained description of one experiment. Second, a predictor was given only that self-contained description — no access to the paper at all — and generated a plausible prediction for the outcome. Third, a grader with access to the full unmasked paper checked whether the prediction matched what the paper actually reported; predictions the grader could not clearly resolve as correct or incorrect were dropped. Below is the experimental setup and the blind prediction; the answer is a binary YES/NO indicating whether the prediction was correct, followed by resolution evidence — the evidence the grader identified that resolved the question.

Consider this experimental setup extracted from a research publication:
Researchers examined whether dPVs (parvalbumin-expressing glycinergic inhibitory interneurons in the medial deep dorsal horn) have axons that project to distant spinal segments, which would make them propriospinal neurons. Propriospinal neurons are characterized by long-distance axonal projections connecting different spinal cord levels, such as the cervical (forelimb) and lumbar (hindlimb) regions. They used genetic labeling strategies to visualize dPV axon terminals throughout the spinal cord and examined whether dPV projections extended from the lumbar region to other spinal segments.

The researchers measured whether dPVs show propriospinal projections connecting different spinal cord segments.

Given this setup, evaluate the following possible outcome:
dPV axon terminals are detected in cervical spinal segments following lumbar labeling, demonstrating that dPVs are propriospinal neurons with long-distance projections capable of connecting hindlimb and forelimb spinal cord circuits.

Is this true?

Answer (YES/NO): NO